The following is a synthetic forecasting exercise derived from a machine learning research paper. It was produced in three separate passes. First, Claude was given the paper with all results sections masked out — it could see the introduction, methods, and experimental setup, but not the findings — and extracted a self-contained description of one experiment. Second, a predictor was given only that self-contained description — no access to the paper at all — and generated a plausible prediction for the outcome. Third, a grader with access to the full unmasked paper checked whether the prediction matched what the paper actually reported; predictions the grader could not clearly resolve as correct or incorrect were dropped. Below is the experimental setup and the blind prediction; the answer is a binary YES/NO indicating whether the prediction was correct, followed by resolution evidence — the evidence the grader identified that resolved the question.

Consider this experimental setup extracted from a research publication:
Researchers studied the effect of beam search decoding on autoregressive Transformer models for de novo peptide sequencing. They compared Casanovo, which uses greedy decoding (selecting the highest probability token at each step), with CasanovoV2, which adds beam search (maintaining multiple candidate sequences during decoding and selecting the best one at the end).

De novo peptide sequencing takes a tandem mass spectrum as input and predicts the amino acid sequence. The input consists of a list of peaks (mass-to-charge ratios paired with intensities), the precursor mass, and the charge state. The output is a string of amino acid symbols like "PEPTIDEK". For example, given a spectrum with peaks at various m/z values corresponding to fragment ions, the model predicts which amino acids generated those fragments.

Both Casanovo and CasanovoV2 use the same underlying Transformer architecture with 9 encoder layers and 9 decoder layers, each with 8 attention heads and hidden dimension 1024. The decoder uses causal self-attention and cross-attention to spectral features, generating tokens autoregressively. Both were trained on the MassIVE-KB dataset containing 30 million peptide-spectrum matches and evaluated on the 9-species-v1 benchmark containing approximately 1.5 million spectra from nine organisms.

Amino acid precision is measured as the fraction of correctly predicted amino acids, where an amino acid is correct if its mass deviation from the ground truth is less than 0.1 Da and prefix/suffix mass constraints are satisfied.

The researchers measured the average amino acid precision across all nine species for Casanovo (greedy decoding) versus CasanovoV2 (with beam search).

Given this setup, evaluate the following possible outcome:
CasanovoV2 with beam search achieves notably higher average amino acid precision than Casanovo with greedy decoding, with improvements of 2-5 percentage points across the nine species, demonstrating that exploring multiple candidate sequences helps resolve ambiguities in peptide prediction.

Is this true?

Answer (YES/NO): NO